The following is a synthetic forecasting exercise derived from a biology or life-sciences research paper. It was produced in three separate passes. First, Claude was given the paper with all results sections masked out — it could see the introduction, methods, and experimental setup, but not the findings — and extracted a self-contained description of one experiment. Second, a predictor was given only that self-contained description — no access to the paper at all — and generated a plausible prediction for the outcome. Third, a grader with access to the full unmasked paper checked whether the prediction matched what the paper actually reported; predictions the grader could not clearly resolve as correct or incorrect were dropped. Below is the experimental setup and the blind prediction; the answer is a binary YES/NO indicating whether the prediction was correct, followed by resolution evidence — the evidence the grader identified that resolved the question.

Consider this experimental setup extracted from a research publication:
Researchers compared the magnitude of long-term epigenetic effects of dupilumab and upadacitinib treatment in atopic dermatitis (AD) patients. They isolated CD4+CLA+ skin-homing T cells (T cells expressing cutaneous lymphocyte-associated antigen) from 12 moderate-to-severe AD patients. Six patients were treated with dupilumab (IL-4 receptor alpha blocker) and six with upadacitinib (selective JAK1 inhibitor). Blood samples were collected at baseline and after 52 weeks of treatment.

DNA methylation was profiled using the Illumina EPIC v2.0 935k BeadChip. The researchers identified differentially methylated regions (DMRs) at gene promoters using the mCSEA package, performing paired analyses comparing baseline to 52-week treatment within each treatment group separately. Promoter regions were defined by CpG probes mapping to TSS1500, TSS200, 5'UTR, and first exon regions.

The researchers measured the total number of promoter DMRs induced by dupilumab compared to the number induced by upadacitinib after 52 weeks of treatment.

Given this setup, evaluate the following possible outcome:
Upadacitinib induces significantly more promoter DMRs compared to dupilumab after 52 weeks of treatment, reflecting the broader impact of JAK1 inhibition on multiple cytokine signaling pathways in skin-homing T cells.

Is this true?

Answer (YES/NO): YES